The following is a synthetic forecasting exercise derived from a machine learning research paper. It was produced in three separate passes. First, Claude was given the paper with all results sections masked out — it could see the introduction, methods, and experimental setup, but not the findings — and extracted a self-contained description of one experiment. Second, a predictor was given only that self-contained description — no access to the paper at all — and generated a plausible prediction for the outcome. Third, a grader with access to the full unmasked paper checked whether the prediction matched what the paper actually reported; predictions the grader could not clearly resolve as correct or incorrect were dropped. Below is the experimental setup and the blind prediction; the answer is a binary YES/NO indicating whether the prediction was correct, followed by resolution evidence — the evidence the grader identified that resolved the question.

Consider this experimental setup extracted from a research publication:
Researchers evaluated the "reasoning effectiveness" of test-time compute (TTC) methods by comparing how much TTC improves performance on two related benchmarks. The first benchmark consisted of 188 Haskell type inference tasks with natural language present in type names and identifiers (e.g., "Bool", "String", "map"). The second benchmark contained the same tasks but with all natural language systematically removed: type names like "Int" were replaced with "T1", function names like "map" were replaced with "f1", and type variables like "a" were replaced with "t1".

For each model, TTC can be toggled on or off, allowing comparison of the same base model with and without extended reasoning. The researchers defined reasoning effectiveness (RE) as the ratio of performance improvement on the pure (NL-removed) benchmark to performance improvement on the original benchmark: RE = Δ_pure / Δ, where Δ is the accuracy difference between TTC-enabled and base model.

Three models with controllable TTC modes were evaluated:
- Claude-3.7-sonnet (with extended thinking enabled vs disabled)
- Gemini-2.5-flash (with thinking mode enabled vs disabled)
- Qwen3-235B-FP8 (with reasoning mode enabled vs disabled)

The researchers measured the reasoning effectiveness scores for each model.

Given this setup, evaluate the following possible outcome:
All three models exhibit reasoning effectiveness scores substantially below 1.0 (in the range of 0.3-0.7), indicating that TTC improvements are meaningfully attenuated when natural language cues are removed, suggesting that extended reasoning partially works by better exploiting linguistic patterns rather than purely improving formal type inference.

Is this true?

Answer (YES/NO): NO